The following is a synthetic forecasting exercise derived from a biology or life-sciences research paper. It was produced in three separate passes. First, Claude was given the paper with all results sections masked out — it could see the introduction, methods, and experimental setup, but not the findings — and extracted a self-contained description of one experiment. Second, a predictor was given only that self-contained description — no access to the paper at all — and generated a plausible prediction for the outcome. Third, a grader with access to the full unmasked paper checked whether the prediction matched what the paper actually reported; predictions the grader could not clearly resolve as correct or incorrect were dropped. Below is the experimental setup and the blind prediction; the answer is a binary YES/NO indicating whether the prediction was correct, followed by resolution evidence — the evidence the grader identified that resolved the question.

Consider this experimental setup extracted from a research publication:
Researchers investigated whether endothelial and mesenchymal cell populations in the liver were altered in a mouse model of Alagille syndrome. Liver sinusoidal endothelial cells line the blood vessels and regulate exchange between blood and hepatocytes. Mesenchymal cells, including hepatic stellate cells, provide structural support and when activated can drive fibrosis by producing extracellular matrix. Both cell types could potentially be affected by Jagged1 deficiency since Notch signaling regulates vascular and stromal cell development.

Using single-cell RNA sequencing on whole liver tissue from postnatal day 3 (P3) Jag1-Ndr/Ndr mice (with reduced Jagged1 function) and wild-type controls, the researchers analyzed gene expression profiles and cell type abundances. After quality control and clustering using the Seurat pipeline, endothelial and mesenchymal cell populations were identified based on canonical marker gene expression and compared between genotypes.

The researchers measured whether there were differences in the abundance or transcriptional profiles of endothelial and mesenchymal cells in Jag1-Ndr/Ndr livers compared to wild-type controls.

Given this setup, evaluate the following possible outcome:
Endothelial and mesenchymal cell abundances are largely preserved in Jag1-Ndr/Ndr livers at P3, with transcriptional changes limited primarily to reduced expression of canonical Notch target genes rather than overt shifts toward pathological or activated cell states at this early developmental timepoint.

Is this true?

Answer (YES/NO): NO